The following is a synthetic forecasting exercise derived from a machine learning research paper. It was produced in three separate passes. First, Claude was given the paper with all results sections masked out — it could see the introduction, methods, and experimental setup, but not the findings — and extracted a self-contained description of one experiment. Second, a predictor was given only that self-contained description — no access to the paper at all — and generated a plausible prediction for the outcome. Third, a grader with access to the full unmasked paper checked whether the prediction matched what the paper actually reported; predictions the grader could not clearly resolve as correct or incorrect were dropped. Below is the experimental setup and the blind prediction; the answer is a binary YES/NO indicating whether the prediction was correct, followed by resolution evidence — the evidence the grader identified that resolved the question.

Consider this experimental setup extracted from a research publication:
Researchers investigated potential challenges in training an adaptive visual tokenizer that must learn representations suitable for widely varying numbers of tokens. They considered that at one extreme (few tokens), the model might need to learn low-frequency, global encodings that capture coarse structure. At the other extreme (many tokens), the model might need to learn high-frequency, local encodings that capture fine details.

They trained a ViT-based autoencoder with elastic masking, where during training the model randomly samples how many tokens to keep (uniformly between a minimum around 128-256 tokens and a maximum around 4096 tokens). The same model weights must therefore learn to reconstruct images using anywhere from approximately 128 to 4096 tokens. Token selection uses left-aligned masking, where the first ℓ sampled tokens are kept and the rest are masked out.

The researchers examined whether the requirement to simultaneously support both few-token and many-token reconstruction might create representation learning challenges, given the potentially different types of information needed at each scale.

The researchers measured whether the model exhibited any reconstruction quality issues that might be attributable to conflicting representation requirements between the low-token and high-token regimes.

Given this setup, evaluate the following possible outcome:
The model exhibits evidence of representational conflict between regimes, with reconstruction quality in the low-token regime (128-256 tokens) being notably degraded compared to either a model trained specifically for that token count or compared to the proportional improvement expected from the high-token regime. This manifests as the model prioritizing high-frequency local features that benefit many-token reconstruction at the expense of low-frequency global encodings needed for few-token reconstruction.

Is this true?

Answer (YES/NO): NO